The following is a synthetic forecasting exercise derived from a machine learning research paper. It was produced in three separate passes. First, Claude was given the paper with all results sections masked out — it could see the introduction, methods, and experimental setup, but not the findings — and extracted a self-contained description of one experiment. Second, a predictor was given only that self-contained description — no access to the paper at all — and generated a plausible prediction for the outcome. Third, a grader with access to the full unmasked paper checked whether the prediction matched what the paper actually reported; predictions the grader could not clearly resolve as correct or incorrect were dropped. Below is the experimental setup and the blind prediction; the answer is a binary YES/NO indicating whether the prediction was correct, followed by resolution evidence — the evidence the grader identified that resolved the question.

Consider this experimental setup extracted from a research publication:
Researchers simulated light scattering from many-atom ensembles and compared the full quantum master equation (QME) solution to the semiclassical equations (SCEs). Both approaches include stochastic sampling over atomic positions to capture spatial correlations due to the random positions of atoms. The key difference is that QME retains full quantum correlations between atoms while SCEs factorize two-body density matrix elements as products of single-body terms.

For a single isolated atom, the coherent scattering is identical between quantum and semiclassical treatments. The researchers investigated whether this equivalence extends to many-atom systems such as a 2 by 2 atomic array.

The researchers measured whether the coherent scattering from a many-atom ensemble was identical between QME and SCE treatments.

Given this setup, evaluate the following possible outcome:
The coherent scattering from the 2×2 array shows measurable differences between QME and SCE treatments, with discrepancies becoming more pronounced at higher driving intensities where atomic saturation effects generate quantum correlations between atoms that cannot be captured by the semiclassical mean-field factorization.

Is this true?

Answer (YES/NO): YES